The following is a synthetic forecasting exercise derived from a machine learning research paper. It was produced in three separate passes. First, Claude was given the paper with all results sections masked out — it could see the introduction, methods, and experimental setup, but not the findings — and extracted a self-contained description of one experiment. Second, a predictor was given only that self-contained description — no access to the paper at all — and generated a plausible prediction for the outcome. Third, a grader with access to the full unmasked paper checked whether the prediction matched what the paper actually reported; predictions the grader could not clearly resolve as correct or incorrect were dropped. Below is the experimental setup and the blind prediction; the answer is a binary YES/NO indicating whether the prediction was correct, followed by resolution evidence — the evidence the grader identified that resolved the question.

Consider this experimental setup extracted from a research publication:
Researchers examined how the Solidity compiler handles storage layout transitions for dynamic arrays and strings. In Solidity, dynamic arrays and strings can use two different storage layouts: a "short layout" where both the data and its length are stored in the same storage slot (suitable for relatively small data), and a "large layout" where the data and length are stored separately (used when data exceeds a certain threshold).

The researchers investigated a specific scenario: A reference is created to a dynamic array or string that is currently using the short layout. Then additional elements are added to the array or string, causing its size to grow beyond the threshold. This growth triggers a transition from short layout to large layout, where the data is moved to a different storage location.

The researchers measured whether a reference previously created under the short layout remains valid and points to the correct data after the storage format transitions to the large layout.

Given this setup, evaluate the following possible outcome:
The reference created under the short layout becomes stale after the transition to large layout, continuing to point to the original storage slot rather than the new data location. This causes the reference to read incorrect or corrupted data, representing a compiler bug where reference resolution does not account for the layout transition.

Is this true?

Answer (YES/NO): NO